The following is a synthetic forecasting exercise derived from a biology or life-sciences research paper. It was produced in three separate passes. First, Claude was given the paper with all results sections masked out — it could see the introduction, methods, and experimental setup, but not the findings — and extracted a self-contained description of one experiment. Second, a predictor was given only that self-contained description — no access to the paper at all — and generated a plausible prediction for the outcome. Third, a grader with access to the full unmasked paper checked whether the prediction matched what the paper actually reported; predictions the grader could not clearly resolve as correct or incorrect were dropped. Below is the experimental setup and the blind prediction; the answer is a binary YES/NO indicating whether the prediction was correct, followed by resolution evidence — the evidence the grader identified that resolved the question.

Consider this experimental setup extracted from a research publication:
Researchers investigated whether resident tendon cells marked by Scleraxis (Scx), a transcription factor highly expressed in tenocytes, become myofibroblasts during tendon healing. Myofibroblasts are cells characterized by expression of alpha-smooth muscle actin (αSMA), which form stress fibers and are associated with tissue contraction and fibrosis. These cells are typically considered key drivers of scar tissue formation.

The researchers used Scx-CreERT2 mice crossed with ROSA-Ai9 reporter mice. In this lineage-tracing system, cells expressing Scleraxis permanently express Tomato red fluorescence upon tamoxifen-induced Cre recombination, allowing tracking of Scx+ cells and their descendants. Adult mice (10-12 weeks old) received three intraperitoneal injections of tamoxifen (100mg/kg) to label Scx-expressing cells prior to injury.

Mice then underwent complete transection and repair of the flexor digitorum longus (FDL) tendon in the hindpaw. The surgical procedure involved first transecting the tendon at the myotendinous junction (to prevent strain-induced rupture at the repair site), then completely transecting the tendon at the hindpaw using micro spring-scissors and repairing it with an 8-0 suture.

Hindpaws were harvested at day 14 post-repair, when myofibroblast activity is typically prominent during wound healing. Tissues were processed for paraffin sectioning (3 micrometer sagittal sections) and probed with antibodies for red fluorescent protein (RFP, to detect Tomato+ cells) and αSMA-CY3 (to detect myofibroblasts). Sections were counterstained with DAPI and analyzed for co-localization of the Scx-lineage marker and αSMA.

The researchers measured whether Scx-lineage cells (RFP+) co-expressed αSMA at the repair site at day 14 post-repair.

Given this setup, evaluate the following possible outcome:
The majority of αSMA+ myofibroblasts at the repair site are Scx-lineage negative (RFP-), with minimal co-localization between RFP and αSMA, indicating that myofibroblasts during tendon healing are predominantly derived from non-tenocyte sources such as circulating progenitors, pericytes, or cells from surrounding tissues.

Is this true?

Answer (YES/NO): YES